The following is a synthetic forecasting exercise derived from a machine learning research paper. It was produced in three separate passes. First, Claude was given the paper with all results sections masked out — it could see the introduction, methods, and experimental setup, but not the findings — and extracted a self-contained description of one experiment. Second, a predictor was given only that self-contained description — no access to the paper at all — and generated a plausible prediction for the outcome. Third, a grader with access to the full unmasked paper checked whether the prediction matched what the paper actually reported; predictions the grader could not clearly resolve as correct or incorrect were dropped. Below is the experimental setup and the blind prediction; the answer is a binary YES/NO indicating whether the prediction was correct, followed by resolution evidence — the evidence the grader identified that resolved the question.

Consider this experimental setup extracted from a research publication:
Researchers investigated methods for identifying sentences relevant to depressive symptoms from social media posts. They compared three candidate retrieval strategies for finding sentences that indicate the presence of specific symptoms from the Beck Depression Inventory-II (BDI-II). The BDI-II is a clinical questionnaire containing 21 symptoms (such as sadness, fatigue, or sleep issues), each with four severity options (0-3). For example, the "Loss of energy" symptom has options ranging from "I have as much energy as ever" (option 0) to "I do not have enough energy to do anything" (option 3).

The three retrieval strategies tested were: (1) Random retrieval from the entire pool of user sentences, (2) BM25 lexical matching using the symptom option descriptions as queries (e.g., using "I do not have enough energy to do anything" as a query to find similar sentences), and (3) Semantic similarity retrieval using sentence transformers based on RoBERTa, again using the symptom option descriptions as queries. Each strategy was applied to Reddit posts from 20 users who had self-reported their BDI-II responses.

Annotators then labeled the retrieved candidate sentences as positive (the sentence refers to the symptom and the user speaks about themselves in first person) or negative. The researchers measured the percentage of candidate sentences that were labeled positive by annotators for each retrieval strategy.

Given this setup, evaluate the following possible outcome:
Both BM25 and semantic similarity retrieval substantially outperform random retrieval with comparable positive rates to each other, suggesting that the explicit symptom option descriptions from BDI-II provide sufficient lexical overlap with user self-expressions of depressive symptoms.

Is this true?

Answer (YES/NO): NO